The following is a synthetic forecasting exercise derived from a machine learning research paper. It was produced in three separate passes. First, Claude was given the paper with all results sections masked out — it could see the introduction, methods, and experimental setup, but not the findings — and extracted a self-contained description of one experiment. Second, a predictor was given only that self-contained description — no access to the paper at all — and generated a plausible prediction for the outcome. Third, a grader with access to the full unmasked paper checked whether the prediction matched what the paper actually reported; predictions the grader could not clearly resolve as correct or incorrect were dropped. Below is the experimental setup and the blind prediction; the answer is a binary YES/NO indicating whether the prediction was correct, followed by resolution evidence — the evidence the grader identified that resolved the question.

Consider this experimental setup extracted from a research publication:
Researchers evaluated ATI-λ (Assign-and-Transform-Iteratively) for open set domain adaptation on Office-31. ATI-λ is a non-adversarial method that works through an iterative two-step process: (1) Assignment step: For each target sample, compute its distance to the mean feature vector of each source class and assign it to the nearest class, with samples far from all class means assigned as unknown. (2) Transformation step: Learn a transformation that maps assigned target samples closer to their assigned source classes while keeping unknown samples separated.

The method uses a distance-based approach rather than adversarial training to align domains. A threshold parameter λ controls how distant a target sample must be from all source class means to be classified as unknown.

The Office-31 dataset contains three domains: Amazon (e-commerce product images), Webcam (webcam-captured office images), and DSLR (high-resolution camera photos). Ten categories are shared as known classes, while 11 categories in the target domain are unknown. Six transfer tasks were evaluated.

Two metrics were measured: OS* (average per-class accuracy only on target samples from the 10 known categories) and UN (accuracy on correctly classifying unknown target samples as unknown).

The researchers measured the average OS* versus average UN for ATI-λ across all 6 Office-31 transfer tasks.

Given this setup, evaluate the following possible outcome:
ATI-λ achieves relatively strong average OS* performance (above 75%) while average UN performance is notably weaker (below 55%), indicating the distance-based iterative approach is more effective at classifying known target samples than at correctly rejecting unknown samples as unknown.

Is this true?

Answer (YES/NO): NO